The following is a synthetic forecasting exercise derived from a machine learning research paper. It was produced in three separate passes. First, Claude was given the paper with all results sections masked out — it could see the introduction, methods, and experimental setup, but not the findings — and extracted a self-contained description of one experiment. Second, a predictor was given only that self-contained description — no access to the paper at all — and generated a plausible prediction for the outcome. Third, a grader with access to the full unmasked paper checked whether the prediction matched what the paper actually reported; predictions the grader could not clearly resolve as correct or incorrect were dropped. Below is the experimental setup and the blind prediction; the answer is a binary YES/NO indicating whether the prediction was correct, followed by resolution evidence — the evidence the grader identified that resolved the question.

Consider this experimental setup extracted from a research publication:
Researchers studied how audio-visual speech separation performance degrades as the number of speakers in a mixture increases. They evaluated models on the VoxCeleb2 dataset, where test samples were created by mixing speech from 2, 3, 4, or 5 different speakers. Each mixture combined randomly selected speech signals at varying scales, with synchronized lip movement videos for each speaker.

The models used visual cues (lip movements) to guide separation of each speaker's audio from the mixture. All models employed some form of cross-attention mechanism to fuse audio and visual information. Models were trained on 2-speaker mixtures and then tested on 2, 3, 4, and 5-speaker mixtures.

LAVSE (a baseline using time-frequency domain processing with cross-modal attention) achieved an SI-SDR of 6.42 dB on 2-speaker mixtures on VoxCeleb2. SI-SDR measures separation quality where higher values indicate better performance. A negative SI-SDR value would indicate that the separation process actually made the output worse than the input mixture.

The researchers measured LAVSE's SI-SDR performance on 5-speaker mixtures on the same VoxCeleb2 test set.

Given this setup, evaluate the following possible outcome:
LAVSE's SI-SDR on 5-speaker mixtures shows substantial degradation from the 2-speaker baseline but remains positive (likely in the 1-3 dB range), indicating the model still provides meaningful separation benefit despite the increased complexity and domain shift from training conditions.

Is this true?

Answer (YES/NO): NO